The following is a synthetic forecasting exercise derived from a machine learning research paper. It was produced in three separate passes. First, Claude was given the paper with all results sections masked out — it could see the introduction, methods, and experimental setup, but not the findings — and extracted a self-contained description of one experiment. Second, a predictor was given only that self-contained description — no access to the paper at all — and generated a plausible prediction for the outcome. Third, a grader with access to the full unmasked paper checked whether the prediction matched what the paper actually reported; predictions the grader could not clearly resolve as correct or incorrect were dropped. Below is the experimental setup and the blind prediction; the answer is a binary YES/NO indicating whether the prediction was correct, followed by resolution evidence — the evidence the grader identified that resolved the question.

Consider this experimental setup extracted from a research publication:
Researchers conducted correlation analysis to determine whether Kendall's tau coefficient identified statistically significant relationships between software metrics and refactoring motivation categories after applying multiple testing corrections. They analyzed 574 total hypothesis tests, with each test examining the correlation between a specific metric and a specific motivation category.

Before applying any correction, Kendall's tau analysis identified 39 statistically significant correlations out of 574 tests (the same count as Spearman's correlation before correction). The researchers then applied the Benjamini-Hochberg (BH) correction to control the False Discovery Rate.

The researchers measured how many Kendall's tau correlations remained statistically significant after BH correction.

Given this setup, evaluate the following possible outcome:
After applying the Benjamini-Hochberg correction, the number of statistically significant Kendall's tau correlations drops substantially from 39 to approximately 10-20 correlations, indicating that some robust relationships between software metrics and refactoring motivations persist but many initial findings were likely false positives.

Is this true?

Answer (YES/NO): NO